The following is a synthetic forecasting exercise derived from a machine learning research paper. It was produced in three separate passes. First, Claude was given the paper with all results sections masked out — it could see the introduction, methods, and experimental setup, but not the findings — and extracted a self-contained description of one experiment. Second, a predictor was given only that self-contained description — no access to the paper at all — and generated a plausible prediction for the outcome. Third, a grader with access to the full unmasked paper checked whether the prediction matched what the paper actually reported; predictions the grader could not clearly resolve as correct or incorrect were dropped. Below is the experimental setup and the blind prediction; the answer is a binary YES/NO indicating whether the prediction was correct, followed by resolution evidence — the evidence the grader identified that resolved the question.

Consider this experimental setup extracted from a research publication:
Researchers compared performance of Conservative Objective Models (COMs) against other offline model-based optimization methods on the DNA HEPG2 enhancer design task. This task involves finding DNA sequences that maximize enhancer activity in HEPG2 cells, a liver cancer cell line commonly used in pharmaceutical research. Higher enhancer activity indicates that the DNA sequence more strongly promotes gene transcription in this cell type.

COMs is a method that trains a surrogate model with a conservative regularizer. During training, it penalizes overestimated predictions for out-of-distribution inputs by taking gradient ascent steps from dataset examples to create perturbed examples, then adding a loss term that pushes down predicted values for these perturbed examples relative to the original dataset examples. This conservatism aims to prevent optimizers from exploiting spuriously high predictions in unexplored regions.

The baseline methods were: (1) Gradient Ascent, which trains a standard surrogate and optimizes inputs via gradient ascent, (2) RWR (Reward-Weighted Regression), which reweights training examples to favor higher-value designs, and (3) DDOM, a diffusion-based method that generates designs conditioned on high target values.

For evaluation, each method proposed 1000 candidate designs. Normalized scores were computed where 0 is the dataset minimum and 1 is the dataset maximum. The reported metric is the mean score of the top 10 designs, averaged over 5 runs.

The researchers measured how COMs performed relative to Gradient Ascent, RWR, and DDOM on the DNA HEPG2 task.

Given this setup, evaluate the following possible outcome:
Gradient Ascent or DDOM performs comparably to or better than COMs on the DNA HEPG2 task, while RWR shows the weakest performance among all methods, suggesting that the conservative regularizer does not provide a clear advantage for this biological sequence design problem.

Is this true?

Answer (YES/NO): NO